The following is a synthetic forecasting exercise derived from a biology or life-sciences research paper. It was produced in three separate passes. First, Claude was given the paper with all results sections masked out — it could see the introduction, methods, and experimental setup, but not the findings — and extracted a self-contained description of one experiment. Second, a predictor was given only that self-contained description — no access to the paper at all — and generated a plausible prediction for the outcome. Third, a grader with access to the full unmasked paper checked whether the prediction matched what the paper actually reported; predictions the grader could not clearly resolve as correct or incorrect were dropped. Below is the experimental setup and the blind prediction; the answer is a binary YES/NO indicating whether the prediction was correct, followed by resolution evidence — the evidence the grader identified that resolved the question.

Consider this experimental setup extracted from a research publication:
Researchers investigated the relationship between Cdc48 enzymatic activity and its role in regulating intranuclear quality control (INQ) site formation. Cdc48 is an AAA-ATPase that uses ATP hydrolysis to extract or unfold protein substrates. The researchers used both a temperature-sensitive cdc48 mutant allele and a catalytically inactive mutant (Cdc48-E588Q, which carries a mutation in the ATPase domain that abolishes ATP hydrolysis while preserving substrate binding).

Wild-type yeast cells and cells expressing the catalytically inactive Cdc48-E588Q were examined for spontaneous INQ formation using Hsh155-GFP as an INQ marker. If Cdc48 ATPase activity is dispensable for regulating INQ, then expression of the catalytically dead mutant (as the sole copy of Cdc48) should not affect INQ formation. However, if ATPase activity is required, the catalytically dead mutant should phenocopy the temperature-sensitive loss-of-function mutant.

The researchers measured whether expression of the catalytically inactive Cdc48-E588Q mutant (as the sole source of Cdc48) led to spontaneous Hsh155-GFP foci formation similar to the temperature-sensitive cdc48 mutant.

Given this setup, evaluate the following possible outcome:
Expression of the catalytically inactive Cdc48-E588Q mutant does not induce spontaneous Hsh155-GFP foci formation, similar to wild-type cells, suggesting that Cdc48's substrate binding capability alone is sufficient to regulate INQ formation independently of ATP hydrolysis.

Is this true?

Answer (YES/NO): NO